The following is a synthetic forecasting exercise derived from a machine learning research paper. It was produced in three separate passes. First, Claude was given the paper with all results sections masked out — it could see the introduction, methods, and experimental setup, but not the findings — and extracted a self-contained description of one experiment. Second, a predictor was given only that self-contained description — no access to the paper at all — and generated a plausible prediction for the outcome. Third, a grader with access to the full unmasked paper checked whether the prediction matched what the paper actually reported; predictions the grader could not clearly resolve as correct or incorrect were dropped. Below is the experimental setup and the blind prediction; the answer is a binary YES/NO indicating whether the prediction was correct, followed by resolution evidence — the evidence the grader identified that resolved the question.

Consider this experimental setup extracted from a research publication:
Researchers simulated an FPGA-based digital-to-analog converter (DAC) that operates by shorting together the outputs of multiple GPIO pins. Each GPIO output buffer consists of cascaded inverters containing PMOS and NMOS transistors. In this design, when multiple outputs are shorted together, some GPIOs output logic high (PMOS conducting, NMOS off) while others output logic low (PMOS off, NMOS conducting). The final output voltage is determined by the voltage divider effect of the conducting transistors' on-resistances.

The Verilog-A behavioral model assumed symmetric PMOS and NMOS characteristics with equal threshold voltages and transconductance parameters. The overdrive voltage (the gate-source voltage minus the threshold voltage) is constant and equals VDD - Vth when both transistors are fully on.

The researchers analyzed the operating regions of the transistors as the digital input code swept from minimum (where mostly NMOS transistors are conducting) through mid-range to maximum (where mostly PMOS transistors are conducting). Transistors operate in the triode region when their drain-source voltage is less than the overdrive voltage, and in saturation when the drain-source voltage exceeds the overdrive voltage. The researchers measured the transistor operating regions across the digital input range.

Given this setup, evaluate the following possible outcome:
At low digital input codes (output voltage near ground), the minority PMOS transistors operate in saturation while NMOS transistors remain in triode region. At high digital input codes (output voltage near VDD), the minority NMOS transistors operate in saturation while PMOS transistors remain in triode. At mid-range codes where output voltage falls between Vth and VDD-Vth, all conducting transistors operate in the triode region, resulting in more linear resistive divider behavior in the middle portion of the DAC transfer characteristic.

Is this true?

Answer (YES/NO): YES